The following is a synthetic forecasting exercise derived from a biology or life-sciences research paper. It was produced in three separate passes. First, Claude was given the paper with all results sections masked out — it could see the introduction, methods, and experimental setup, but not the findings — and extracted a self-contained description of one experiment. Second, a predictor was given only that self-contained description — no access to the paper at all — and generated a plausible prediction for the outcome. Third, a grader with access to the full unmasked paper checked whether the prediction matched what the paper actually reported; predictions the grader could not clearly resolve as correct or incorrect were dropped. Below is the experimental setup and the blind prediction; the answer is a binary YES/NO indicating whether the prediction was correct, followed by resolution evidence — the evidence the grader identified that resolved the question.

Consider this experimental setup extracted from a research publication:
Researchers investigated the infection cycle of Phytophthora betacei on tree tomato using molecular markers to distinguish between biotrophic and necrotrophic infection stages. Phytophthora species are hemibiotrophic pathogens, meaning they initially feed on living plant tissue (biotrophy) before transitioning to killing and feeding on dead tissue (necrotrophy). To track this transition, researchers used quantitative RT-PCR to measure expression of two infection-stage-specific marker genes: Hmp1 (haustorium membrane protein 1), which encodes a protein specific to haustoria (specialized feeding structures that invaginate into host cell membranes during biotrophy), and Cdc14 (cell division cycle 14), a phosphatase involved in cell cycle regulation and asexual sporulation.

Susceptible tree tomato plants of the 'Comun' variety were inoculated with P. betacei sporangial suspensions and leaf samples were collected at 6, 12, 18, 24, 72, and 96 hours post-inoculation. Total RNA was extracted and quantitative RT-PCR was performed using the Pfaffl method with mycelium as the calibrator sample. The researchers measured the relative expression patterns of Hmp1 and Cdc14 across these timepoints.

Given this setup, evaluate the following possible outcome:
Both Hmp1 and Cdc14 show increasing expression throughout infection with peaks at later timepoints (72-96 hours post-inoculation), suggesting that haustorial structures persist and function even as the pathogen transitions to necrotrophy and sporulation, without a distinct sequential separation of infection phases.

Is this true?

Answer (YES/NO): NO